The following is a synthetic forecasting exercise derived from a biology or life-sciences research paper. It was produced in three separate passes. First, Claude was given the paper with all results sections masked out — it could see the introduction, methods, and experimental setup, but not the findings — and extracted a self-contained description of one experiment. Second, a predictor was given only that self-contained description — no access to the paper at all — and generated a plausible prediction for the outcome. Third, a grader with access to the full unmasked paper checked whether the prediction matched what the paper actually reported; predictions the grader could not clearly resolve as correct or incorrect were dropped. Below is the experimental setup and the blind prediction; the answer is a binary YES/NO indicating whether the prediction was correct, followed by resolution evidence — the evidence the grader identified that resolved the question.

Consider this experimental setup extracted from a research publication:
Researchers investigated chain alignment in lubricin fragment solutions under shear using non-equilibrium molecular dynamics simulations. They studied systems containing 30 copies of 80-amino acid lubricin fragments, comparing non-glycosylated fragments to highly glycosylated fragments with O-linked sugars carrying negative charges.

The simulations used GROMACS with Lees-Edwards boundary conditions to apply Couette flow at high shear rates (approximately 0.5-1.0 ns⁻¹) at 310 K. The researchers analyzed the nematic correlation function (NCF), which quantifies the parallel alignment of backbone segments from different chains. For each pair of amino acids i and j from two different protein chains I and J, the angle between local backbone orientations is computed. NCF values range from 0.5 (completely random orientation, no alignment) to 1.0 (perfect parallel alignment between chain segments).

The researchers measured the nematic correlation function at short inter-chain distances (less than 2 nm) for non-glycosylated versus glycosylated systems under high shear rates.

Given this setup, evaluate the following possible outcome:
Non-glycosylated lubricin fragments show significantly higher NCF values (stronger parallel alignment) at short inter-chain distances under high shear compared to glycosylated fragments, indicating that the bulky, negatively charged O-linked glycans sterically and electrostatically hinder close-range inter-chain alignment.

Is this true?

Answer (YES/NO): YES